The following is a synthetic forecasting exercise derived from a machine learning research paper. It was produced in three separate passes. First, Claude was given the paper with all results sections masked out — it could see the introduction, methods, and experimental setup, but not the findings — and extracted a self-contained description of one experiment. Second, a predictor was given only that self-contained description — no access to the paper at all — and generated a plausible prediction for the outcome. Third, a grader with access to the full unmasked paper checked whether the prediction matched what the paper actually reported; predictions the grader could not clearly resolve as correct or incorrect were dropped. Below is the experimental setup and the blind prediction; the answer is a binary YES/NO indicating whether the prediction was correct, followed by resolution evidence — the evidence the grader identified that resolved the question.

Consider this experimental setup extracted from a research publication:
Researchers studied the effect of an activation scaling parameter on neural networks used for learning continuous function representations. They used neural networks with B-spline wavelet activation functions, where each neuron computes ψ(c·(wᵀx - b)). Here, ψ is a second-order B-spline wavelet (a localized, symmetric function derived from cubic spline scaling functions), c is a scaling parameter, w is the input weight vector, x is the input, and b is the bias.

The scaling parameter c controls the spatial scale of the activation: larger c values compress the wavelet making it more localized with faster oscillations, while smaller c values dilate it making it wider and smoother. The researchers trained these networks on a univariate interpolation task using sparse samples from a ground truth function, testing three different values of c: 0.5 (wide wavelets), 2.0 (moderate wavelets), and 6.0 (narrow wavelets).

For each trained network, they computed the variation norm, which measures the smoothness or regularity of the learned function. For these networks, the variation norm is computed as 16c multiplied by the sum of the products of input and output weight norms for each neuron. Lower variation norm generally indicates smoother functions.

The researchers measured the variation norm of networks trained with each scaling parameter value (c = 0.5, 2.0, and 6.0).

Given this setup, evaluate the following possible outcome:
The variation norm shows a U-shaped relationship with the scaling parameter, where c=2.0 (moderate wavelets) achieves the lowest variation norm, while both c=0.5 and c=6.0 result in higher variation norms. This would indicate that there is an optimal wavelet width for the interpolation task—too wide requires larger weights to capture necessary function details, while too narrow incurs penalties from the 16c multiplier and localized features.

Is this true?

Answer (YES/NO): YES